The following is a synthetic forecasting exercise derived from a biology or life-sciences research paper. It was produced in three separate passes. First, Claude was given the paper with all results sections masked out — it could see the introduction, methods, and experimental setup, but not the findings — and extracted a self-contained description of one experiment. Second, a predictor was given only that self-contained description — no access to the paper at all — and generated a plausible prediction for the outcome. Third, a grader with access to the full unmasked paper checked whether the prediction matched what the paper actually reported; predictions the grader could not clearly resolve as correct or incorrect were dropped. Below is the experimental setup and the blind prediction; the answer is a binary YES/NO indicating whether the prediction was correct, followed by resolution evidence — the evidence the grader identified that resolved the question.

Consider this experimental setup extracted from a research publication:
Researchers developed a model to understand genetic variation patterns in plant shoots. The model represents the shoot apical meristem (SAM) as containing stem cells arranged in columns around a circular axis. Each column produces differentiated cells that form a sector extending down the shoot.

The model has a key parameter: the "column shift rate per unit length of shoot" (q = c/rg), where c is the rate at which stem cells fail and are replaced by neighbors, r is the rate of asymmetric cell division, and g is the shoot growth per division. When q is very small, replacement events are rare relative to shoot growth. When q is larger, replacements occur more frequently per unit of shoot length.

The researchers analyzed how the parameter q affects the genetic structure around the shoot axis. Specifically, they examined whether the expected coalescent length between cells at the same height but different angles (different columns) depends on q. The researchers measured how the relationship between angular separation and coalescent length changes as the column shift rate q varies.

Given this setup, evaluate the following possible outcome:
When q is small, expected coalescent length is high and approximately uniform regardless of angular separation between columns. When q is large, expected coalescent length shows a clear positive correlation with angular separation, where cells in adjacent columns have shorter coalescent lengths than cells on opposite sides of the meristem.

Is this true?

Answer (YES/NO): NO